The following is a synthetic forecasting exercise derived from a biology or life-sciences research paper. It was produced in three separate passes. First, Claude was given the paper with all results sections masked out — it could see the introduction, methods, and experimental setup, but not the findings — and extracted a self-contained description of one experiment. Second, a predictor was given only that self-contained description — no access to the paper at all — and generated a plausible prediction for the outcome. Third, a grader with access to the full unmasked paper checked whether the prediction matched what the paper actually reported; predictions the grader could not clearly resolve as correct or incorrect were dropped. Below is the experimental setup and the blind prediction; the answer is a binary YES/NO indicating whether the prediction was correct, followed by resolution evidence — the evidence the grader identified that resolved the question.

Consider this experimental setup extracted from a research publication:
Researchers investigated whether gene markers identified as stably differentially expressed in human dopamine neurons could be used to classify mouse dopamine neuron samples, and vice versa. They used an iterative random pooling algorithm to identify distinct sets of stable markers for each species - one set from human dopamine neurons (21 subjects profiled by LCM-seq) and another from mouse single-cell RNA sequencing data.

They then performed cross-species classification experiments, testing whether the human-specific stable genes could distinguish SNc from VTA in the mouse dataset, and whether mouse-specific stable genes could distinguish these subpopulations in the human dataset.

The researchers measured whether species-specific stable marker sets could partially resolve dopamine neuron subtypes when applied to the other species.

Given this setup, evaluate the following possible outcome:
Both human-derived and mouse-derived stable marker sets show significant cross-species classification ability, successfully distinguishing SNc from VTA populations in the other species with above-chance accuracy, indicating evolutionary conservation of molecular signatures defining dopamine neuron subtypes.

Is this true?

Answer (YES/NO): YES